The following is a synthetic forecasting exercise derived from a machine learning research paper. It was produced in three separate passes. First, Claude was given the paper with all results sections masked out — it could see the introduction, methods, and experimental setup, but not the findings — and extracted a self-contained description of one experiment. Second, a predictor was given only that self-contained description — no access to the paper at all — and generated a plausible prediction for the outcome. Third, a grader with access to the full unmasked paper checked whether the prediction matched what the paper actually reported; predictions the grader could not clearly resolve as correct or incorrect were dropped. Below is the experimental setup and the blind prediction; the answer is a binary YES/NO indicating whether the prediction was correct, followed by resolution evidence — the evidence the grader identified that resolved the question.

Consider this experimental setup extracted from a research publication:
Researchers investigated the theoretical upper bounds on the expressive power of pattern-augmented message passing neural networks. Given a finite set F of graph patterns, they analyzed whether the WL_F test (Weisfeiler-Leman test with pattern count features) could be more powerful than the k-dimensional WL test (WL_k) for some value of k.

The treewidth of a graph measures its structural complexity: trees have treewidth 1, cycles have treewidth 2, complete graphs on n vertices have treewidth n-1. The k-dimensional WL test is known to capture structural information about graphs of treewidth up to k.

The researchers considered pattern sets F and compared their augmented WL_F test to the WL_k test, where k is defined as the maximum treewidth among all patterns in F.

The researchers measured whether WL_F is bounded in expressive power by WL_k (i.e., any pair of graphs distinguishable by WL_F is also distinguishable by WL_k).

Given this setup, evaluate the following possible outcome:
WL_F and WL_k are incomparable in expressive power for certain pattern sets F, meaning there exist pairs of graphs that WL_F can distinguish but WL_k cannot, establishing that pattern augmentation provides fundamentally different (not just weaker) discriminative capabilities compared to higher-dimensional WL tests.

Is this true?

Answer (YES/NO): NO